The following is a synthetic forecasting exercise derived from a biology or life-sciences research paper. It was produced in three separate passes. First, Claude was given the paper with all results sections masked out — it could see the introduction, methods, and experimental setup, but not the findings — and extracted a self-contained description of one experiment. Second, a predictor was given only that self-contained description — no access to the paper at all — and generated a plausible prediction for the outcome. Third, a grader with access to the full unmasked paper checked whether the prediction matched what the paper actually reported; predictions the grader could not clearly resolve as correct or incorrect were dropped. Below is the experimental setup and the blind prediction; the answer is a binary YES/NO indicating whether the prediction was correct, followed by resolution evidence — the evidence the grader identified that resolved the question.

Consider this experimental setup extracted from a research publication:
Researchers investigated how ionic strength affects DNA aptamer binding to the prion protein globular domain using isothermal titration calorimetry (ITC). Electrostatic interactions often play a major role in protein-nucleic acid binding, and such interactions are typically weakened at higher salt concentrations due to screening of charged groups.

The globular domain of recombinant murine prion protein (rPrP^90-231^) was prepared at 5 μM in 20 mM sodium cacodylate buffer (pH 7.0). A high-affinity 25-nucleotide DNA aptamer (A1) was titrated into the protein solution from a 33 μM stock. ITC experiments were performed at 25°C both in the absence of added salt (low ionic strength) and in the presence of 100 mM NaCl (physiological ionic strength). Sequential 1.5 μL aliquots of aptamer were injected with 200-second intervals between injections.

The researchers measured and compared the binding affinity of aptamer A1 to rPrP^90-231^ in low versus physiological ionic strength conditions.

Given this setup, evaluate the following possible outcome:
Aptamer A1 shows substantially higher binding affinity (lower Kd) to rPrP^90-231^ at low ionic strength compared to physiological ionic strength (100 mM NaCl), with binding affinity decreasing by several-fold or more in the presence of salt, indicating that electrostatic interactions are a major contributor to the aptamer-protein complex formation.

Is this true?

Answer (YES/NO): YES